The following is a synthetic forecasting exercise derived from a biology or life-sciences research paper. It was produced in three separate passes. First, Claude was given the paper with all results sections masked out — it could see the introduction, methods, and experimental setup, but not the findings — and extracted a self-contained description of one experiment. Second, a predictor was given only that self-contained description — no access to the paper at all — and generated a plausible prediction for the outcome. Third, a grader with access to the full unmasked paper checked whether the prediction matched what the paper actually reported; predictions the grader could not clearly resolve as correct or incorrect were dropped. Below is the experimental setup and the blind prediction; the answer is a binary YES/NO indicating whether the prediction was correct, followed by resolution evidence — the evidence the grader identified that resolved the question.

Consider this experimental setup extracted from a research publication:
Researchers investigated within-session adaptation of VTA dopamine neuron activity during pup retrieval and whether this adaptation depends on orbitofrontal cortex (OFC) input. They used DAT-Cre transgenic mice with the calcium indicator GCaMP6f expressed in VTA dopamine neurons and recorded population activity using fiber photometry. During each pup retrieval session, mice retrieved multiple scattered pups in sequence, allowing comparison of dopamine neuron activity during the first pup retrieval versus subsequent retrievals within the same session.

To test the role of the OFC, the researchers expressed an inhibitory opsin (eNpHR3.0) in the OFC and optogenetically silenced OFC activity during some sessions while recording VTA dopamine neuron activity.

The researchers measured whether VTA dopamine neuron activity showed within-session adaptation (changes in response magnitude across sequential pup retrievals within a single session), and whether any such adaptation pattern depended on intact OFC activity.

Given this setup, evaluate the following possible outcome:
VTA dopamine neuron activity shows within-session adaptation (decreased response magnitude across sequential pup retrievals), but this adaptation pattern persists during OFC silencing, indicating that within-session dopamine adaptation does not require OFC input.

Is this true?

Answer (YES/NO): NO